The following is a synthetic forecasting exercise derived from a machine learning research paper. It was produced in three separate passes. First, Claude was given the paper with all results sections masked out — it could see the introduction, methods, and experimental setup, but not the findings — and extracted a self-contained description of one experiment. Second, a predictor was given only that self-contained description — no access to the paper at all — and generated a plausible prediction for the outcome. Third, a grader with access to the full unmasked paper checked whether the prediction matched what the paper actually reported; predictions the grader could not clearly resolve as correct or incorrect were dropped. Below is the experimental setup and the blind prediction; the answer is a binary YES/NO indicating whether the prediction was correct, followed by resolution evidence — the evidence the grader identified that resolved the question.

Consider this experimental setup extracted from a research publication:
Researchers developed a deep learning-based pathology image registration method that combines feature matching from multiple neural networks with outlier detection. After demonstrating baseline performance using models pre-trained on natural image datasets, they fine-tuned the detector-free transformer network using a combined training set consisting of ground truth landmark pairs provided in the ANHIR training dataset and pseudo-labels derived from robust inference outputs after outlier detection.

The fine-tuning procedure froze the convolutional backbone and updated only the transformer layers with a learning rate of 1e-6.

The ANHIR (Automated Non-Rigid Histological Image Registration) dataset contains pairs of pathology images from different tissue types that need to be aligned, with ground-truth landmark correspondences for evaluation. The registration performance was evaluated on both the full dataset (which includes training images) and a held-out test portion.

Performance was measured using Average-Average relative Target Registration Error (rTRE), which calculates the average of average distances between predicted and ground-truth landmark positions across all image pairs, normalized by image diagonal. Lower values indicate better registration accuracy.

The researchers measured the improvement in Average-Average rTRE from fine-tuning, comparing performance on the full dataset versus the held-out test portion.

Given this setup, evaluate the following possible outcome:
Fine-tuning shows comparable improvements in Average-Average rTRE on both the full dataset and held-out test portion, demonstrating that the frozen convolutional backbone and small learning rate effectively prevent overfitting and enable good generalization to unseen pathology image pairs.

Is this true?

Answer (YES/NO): NO